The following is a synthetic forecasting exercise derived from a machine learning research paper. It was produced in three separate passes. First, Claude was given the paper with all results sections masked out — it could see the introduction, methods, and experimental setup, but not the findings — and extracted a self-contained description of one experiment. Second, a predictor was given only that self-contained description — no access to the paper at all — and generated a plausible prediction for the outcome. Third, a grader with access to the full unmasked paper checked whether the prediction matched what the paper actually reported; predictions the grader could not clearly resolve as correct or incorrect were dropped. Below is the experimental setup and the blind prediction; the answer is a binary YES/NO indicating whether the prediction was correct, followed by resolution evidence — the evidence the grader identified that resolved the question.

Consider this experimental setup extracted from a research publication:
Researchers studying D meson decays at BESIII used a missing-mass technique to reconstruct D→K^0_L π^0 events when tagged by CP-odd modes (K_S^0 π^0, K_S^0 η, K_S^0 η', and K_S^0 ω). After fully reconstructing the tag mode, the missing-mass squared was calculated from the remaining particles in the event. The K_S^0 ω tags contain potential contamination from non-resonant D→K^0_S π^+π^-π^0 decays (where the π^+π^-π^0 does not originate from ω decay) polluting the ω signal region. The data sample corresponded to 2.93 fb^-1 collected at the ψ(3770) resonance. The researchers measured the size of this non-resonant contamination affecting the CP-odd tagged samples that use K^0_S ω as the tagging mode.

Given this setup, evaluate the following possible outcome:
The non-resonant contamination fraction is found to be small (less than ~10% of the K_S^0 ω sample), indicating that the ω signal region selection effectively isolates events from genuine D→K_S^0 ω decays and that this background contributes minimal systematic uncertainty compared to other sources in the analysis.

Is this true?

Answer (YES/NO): YES